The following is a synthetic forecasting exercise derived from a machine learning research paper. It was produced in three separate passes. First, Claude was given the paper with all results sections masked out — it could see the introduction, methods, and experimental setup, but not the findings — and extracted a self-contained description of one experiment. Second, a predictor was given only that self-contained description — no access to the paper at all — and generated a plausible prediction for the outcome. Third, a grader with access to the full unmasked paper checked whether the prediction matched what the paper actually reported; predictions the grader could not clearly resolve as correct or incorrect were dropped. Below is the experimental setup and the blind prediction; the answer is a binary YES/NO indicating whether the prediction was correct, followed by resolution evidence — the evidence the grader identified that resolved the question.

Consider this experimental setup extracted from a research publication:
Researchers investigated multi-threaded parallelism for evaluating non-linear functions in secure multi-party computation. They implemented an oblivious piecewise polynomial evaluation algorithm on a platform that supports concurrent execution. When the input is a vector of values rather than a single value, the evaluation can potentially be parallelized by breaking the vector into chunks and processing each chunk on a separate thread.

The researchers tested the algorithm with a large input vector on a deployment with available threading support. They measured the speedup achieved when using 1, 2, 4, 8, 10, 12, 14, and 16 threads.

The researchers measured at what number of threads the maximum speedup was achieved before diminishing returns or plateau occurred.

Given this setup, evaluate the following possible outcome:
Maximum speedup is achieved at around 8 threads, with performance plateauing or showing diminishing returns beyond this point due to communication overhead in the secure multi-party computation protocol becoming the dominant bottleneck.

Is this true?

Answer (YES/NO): NO